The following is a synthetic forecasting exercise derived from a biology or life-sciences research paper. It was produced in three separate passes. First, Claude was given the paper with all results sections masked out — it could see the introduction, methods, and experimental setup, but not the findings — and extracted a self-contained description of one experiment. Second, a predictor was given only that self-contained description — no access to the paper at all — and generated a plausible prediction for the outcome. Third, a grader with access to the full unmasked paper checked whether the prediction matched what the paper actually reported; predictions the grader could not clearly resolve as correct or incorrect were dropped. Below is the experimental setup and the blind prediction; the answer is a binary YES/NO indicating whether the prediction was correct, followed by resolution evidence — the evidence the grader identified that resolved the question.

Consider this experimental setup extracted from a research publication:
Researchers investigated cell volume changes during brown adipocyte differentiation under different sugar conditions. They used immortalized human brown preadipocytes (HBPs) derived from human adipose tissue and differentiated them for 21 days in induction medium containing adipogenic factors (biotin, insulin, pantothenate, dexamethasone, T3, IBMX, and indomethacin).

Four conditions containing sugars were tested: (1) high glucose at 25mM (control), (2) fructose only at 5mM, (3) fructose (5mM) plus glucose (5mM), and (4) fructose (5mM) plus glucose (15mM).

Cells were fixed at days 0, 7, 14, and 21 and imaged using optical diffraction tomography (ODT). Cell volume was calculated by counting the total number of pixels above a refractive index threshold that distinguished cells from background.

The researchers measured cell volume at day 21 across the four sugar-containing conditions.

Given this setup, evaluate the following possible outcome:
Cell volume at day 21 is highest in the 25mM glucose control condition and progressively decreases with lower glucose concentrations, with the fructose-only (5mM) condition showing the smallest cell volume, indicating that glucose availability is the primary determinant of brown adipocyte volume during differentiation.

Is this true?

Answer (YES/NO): NO